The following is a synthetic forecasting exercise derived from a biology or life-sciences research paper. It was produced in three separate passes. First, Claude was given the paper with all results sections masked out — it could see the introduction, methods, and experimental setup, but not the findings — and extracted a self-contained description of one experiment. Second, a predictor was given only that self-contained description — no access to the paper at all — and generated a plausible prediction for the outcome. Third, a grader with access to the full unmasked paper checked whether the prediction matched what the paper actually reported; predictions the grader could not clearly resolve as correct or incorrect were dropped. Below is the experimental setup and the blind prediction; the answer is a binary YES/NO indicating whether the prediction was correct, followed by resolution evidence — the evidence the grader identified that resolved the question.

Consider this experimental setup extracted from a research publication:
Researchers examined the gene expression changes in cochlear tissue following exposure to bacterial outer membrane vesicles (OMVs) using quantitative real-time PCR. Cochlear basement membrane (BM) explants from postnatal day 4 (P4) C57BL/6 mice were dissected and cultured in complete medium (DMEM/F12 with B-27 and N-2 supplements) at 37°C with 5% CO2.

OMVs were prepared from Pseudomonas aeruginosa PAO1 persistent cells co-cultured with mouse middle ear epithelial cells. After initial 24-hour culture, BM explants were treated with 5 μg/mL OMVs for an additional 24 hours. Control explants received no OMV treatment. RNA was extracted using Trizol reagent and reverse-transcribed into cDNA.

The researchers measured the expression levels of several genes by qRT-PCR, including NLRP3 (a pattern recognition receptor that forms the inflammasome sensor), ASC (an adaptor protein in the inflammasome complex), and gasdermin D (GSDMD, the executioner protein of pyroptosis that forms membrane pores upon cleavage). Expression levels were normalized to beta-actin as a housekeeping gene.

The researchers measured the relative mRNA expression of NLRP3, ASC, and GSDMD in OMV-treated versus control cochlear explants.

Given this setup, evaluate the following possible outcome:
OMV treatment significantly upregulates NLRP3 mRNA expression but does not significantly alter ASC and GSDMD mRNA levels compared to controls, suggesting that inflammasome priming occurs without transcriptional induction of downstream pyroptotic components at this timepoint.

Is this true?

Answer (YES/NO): NO